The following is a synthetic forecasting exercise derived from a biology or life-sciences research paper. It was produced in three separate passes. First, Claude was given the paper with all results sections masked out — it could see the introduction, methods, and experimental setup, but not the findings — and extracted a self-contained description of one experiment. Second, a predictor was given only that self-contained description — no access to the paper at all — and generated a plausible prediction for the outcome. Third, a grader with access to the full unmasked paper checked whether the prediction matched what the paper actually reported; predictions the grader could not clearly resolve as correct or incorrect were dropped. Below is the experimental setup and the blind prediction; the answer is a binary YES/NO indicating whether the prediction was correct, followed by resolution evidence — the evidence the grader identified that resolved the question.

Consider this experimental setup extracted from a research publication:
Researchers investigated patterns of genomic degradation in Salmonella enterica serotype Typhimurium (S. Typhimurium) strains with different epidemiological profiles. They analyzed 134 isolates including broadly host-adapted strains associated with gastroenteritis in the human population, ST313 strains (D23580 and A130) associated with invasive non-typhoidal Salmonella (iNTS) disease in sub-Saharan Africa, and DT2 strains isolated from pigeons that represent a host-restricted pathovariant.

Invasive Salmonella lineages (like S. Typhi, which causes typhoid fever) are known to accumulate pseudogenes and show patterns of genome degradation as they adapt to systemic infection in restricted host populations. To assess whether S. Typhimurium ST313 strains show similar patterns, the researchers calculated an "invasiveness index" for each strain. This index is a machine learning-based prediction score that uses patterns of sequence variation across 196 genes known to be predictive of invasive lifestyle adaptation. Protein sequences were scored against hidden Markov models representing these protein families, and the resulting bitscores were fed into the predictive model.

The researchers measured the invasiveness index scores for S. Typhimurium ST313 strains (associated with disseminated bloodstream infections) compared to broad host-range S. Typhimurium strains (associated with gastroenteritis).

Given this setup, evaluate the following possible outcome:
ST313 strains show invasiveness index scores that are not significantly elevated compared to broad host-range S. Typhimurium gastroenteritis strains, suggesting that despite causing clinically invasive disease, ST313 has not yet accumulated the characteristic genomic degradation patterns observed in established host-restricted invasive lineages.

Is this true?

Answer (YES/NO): NO